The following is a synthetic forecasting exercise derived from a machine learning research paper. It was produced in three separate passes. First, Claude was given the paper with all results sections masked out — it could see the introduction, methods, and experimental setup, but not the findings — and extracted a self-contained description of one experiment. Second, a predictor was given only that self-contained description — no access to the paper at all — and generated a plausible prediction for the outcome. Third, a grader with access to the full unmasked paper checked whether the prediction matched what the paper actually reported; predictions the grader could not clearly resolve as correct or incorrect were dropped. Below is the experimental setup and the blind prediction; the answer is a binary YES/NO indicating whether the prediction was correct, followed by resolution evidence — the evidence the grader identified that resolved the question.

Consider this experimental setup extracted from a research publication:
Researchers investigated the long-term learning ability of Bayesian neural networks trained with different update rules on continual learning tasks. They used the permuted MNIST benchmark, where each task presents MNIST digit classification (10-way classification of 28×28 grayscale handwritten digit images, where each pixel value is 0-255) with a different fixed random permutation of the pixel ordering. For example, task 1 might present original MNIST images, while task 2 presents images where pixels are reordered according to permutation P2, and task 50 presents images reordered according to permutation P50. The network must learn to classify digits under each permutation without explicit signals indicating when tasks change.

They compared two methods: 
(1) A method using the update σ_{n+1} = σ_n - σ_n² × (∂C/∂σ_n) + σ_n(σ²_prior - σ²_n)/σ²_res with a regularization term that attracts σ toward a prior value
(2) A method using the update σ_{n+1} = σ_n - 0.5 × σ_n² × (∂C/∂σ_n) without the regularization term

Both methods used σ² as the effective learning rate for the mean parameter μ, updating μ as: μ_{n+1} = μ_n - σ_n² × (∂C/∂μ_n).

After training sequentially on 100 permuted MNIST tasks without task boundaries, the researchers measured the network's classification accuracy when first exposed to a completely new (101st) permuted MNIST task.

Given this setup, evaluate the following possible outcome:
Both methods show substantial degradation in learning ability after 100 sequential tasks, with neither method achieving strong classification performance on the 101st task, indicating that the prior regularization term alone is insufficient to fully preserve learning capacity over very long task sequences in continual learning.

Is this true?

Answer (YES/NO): NO